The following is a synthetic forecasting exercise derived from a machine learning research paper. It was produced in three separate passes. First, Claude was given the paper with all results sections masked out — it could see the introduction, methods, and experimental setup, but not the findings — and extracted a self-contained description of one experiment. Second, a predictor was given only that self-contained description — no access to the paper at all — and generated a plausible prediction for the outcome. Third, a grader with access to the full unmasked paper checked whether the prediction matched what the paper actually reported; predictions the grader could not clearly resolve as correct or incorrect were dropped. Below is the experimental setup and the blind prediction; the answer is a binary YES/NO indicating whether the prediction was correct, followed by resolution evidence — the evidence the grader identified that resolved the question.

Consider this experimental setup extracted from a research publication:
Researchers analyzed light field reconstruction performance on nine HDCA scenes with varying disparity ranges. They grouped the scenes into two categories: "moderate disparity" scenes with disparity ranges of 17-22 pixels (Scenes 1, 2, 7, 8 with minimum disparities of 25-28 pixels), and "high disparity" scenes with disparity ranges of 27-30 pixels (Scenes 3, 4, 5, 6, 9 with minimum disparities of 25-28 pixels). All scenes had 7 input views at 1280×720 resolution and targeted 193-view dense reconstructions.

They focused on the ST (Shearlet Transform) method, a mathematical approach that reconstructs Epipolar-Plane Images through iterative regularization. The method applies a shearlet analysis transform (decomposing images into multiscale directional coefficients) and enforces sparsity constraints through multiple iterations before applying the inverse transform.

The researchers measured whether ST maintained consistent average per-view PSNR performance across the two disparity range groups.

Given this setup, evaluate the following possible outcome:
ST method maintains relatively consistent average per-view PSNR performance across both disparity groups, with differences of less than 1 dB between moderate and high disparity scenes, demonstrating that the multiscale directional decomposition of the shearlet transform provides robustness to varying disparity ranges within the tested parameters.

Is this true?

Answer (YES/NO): NO